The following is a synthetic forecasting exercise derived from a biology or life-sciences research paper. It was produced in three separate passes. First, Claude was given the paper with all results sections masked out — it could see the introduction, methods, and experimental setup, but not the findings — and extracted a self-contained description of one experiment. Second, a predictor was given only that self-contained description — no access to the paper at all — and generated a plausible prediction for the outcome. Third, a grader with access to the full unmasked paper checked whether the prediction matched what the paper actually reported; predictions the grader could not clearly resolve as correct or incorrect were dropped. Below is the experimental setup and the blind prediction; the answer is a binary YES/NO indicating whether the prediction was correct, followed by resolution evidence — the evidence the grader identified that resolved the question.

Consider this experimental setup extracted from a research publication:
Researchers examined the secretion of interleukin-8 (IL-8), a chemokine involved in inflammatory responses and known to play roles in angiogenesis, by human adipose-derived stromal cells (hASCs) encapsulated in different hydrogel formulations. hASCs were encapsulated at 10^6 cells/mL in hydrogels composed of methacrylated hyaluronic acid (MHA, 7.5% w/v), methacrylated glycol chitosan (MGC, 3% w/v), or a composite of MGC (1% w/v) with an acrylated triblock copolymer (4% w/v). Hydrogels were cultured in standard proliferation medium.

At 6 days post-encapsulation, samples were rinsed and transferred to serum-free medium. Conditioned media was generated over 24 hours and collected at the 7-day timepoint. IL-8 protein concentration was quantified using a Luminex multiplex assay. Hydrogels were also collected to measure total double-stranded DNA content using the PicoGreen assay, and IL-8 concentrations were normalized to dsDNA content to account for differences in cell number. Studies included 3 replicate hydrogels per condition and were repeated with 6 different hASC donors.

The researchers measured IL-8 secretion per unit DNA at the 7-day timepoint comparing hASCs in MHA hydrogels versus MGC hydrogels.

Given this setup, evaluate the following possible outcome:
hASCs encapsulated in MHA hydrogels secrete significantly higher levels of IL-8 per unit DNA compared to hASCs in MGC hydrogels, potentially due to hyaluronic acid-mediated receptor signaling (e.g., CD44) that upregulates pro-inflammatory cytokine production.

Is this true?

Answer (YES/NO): NO